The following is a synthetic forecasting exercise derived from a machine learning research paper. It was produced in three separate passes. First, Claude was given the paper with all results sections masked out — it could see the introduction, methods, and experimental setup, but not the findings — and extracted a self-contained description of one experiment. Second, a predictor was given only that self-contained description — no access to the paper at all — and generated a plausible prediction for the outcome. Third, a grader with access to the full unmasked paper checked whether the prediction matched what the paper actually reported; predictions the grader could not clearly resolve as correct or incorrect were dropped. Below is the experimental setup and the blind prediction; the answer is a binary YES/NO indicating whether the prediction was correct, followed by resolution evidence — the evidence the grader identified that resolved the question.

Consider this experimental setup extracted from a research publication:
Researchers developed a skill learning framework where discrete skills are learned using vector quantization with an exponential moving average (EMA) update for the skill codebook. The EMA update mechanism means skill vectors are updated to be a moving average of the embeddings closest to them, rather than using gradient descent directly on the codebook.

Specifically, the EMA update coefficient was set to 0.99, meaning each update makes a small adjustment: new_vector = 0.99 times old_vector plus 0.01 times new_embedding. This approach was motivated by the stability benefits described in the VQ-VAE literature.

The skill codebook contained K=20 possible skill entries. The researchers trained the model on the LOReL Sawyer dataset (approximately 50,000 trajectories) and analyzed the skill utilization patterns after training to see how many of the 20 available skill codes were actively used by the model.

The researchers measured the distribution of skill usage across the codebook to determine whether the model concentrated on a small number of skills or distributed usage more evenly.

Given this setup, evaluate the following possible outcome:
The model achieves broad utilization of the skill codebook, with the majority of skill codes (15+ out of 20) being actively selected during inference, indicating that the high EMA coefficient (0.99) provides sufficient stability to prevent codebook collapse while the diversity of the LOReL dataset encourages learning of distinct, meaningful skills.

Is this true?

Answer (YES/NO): NO